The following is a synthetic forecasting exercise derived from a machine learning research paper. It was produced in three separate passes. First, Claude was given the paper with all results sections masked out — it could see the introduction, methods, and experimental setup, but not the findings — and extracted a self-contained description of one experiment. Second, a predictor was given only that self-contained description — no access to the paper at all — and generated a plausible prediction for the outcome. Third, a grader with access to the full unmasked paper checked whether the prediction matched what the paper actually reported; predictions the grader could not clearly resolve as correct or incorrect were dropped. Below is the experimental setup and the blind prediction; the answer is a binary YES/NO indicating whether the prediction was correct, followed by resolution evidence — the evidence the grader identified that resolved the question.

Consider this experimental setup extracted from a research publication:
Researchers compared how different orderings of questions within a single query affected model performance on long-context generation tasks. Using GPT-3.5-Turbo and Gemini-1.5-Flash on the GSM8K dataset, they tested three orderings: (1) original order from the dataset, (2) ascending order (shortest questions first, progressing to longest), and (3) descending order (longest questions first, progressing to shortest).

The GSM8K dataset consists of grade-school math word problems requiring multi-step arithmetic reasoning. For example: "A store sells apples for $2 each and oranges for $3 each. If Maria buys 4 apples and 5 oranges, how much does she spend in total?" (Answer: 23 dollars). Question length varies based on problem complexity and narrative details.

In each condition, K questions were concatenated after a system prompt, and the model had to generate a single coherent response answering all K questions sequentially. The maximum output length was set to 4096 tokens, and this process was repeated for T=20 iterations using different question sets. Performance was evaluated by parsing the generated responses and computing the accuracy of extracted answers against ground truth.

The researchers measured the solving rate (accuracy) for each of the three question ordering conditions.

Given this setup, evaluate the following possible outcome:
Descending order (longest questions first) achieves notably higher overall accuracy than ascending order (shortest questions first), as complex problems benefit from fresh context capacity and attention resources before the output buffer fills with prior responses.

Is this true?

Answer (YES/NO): NO